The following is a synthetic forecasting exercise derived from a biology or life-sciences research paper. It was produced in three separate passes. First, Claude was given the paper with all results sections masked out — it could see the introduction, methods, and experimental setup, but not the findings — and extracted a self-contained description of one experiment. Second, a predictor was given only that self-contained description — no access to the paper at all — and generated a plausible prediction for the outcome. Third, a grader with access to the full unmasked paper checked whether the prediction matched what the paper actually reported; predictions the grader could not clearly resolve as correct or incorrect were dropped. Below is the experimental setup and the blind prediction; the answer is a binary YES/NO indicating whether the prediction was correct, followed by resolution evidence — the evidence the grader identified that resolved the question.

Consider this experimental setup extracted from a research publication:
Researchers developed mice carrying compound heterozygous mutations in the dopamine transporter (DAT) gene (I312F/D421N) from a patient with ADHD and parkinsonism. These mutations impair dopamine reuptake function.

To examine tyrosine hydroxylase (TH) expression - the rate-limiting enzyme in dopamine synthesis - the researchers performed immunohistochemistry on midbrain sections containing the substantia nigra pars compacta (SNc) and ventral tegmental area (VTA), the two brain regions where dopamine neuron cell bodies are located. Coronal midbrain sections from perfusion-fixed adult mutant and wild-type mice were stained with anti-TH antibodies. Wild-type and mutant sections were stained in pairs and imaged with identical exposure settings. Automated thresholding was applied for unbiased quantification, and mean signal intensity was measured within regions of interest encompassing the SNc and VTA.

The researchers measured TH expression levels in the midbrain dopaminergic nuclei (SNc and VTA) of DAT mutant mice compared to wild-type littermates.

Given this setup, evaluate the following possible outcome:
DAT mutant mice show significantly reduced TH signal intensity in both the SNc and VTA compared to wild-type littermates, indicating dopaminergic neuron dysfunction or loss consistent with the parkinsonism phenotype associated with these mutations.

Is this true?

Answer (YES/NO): NO